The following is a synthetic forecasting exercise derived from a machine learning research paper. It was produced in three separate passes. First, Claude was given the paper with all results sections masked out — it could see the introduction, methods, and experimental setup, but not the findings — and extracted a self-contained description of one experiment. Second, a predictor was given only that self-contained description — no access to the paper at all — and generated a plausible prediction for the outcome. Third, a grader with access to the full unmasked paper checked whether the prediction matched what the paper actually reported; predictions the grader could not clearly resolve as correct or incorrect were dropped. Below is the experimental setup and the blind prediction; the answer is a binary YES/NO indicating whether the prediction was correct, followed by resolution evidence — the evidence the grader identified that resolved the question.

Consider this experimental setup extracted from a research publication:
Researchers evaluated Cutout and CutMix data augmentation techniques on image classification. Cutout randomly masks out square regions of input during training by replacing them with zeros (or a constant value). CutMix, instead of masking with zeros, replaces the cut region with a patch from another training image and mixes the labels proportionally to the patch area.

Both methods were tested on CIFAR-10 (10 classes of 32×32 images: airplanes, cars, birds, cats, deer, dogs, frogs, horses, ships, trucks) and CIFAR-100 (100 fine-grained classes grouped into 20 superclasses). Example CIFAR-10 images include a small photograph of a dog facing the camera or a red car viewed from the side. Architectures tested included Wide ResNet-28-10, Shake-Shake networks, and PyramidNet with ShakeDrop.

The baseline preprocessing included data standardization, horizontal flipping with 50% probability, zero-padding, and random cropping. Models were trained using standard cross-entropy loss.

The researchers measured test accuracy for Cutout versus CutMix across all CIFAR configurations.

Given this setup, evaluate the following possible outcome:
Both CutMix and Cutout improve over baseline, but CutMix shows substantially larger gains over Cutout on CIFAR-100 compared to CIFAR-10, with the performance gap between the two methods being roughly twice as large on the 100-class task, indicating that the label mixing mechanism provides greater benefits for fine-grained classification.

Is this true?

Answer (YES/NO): NO